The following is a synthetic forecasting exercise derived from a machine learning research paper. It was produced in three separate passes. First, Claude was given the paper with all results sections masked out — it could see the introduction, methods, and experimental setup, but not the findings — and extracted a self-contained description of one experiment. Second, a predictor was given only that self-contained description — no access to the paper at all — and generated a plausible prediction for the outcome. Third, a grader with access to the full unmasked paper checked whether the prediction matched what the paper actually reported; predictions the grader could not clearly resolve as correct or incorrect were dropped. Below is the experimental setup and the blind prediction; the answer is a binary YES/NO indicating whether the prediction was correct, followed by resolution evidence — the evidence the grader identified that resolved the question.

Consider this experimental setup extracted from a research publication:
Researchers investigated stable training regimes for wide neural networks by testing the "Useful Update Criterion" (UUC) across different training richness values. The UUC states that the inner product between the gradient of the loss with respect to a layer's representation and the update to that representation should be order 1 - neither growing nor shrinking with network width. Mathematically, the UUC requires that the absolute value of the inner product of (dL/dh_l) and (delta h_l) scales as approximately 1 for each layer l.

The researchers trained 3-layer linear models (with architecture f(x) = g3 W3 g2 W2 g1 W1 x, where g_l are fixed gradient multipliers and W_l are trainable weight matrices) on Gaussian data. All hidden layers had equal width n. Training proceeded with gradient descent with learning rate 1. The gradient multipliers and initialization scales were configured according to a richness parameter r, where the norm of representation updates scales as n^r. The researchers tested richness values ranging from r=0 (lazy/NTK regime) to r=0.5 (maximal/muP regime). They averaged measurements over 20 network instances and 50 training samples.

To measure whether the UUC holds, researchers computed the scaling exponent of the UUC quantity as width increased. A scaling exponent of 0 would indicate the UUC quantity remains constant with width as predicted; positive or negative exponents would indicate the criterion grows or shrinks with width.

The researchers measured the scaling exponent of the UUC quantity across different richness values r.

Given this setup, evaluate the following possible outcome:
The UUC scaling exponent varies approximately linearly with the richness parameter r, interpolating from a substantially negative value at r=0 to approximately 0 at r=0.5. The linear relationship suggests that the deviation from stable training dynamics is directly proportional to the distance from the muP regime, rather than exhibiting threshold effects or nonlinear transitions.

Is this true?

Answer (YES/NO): NO